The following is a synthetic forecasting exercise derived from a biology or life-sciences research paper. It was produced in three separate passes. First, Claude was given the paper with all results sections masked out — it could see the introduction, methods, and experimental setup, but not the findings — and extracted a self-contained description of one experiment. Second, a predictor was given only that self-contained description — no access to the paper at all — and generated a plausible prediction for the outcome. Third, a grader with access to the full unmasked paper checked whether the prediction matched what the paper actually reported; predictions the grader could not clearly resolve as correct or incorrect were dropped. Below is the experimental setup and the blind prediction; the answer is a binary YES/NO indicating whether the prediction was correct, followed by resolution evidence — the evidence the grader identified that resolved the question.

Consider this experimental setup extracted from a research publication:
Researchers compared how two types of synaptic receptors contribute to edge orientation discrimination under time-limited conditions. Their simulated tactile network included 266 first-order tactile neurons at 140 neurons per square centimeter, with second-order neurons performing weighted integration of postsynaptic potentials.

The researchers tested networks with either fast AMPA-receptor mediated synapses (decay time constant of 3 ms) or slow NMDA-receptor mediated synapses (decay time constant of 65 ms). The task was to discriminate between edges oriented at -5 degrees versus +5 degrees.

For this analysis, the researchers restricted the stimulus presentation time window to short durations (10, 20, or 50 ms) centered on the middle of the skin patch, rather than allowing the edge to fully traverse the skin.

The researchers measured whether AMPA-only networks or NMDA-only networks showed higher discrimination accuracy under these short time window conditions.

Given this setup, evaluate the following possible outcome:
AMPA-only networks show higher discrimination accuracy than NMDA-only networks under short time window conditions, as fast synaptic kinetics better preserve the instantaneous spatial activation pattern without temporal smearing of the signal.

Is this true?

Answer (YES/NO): NO